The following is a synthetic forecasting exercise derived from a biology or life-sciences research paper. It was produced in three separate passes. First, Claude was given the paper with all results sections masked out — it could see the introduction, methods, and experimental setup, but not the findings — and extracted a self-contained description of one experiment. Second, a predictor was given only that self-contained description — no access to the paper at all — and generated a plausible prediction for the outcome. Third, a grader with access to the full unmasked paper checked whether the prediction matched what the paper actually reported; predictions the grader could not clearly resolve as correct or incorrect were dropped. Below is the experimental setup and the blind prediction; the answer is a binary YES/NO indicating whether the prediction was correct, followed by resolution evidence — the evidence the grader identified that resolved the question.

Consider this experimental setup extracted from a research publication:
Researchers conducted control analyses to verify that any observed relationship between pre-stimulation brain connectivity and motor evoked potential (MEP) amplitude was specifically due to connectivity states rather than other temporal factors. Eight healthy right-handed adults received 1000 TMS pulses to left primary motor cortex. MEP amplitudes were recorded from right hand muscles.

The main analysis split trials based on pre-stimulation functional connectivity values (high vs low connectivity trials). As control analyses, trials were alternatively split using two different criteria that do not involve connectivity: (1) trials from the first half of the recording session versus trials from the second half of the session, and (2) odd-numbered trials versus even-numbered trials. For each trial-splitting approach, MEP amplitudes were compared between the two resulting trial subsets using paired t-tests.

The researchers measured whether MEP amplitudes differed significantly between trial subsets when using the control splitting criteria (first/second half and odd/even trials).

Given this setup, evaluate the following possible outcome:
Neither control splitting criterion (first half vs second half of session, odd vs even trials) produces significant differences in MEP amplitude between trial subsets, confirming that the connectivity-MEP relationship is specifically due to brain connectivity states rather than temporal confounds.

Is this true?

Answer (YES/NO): YES